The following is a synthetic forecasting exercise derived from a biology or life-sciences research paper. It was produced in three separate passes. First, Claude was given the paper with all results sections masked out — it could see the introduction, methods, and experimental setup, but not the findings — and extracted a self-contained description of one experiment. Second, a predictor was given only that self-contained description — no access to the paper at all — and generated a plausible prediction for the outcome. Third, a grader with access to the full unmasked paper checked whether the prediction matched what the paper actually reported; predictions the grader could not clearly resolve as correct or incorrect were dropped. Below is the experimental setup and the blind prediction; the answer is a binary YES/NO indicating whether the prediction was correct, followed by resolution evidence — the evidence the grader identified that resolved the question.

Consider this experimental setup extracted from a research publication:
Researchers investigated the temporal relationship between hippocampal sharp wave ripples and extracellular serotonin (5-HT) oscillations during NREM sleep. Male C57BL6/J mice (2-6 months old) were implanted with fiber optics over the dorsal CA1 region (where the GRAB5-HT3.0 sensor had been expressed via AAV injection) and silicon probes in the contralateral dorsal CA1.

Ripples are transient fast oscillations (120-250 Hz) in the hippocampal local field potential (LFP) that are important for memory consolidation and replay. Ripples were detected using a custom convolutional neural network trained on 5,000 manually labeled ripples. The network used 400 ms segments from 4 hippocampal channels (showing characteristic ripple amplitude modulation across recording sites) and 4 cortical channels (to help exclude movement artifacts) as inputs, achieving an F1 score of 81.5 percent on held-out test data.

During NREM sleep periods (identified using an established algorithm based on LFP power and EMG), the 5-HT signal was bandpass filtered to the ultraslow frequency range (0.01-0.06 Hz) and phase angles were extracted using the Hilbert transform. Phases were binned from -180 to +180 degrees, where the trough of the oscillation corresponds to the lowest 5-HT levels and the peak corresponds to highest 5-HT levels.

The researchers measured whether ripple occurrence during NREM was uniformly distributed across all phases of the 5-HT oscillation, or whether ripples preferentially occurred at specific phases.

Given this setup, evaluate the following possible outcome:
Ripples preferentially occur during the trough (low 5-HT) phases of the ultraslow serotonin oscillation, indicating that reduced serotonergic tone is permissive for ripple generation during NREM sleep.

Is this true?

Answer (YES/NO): NO